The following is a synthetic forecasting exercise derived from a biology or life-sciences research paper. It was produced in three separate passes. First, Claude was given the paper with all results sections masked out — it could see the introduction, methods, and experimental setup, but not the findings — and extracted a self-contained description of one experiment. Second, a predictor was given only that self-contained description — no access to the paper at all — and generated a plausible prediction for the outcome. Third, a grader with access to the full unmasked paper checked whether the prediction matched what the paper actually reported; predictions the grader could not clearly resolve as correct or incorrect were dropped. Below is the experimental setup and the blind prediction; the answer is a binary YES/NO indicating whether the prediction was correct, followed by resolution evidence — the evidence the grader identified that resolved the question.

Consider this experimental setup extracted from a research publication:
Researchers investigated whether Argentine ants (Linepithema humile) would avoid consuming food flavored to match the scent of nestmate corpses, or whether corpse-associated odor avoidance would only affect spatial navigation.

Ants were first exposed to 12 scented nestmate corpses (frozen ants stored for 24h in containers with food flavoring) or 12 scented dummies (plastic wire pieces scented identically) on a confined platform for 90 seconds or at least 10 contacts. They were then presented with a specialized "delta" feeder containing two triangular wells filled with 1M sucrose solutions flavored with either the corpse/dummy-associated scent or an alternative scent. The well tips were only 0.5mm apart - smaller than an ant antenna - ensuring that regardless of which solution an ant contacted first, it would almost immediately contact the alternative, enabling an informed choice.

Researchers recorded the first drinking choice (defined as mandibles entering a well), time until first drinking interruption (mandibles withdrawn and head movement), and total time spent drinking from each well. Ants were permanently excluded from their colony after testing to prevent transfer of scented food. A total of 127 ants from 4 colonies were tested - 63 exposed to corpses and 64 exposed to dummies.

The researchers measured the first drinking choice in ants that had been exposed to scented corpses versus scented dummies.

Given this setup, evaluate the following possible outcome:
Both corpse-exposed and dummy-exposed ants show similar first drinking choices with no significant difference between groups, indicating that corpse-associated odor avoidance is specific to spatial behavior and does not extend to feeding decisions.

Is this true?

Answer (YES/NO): YES